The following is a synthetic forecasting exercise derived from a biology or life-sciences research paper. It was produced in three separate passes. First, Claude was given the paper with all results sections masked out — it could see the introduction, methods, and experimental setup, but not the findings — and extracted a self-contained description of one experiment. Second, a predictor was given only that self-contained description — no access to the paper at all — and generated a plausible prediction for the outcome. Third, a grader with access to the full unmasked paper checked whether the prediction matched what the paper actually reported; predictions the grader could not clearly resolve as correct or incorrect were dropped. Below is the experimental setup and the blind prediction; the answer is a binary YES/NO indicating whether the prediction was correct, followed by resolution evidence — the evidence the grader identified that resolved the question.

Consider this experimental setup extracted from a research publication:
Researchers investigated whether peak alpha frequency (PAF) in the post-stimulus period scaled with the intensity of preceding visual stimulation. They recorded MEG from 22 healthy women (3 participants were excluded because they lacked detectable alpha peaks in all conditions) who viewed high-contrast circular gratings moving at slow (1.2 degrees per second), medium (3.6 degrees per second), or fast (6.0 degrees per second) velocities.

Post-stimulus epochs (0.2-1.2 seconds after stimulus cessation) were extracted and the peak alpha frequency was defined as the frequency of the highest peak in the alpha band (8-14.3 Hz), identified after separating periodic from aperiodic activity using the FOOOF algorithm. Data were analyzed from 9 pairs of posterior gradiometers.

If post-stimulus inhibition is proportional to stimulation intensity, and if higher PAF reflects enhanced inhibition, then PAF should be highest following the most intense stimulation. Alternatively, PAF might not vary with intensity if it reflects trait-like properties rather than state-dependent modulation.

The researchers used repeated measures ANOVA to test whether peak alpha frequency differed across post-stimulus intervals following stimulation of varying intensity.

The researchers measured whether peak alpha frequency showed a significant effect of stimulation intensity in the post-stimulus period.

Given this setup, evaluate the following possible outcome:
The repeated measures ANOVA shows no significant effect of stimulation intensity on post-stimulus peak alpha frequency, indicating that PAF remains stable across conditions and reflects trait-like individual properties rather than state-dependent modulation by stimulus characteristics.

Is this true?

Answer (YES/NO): NO